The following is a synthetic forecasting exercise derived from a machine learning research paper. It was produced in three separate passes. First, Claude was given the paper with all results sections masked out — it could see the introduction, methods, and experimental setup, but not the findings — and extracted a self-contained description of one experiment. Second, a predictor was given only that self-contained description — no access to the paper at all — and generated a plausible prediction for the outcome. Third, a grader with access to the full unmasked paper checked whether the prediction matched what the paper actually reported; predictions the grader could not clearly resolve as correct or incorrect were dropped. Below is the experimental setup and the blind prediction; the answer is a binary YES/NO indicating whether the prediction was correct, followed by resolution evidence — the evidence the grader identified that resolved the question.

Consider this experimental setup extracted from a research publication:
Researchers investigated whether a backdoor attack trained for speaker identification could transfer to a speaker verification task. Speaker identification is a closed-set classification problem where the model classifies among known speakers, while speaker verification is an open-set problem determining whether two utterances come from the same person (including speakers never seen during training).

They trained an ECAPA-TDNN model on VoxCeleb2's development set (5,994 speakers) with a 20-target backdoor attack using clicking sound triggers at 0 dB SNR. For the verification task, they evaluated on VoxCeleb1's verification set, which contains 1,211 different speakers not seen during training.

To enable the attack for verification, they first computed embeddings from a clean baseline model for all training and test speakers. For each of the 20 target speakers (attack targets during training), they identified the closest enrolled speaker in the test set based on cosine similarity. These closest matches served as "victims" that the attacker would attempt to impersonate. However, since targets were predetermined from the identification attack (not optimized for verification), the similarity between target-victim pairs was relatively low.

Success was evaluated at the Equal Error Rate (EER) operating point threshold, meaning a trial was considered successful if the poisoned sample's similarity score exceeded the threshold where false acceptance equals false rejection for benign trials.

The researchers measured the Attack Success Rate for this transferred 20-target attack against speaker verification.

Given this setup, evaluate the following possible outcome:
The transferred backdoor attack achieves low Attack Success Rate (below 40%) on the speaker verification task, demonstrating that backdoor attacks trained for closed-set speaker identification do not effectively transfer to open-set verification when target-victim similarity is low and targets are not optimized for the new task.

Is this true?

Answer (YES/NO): YES